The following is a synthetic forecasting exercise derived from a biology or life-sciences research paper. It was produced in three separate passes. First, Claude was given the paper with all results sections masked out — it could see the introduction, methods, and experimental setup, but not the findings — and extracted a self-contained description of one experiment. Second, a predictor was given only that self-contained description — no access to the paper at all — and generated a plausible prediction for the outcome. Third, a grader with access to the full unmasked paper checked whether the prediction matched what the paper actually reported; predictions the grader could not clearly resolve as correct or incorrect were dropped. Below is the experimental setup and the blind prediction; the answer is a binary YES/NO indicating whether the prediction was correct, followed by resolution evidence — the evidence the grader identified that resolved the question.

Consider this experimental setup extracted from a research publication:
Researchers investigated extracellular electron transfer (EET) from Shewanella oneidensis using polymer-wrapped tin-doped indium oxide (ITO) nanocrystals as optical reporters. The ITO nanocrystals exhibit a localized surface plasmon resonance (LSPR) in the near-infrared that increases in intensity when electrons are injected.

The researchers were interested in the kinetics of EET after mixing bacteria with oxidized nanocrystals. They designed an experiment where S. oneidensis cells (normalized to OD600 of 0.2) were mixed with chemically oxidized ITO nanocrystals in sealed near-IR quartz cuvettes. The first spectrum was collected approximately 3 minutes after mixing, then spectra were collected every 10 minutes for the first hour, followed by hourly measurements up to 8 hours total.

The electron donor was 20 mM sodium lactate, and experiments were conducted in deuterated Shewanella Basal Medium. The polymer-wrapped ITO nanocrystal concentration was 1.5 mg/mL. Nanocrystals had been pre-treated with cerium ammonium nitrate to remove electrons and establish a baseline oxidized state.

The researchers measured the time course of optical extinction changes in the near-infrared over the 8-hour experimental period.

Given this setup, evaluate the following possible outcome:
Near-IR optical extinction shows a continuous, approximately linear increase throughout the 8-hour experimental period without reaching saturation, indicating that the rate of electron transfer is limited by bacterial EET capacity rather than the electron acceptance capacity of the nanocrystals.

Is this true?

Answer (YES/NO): NO